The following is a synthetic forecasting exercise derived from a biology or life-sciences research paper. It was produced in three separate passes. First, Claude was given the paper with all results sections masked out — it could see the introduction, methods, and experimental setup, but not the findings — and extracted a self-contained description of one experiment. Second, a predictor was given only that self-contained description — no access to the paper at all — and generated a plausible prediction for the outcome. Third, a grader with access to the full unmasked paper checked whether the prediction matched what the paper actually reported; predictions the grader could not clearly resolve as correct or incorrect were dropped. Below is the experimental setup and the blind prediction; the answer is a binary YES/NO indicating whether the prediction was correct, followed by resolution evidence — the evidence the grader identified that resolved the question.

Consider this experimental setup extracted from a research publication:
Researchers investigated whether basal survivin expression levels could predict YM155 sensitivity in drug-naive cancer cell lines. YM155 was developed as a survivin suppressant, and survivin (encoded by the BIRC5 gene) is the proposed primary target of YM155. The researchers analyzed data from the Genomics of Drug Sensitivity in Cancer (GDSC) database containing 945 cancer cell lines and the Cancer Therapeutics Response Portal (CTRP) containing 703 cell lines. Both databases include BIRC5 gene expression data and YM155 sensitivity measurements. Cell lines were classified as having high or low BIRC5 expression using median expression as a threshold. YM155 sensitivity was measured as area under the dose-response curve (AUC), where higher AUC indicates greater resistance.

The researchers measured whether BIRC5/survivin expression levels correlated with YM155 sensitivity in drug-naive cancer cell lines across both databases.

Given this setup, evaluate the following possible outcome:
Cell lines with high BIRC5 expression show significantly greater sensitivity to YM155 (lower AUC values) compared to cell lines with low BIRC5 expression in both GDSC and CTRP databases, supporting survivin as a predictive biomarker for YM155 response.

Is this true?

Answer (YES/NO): NO